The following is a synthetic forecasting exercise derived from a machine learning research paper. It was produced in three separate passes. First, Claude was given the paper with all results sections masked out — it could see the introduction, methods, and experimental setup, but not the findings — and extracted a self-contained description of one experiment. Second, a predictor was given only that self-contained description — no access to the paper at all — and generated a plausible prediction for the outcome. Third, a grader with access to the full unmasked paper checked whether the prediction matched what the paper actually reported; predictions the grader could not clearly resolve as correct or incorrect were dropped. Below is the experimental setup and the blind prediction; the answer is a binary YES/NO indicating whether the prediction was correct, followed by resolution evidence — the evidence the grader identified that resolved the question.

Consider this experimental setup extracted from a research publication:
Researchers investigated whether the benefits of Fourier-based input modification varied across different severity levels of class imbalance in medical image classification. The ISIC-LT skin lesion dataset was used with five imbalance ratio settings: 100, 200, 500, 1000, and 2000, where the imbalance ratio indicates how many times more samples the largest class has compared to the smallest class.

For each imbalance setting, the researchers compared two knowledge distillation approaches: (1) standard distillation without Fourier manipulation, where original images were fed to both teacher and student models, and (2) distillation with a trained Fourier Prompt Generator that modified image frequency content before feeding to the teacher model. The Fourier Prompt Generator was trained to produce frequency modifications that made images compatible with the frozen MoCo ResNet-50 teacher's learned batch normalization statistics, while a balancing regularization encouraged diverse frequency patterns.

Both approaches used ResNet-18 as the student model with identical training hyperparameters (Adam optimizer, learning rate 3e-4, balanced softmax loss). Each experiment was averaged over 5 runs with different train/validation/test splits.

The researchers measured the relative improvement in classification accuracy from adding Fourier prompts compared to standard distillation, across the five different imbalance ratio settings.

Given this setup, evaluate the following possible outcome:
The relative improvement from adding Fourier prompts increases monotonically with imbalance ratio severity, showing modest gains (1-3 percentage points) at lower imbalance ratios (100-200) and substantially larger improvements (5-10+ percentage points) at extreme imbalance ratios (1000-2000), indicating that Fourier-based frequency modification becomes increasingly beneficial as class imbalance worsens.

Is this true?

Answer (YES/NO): NO